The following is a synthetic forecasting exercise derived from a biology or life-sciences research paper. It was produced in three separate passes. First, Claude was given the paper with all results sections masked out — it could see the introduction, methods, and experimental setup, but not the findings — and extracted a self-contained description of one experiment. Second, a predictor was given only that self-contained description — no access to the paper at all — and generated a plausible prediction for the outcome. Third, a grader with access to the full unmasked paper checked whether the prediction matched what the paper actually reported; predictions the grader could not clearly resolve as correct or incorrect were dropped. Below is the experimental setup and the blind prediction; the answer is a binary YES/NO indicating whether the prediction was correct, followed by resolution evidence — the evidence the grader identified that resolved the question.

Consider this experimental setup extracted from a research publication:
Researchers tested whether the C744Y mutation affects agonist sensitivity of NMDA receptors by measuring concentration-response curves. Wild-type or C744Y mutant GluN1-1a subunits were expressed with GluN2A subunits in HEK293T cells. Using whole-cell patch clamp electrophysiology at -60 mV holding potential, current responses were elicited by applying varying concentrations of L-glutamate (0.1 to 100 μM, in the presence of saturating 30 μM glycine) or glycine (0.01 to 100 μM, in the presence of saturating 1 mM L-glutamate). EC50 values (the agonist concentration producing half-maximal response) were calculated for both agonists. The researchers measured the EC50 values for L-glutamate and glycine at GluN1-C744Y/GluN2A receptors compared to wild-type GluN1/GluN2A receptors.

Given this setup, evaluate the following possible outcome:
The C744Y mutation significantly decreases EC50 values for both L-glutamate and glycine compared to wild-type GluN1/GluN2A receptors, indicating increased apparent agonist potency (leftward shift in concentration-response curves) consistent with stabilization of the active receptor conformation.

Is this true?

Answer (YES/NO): NO